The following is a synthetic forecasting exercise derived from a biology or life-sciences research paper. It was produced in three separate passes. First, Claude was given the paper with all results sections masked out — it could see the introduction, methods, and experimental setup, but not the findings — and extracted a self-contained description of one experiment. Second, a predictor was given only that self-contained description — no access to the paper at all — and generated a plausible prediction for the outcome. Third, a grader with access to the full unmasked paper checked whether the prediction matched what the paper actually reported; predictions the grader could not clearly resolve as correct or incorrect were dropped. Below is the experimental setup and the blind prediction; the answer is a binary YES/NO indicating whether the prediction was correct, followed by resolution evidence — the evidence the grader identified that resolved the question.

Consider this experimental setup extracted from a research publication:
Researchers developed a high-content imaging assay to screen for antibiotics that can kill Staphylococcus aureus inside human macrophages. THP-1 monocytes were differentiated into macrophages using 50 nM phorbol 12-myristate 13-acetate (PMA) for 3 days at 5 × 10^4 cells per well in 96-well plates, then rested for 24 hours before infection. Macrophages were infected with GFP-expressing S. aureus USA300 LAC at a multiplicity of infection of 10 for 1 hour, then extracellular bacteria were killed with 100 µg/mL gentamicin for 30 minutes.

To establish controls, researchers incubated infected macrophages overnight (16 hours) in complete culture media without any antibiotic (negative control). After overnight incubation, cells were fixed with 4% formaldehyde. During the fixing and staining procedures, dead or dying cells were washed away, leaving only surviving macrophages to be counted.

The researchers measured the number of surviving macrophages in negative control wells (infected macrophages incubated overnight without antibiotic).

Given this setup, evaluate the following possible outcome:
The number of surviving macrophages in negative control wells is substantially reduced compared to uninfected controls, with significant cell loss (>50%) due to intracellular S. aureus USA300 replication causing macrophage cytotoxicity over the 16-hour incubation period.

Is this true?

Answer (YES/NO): YES